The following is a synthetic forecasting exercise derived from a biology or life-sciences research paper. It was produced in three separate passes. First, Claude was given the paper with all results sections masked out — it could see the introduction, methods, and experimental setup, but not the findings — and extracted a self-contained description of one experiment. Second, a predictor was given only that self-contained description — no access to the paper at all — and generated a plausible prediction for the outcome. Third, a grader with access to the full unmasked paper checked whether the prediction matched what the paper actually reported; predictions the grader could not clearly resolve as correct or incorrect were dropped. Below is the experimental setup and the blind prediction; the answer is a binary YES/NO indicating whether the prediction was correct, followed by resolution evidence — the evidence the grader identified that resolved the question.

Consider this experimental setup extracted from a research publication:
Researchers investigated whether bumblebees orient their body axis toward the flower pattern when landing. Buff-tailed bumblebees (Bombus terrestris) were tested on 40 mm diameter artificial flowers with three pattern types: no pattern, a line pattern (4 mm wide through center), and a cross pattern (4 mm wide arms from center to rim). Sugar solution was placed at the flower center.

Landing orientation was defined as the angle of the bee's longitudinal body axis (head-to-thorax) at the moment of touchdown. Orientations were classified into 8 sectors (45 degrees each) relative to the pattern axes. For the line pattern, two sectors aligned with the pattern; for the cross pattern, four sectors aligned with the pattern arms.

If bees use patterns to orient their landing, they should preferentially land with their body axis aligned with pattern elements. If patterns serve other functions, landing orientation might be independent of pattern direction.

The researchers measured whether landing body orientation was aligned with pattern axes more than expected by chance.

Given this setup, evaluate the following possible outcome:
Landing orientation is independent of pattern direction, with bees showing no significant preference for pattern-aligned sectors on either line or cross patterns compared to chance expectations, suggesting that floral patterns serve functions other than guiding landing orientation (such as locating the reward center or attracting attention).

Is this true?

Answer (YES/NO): NO